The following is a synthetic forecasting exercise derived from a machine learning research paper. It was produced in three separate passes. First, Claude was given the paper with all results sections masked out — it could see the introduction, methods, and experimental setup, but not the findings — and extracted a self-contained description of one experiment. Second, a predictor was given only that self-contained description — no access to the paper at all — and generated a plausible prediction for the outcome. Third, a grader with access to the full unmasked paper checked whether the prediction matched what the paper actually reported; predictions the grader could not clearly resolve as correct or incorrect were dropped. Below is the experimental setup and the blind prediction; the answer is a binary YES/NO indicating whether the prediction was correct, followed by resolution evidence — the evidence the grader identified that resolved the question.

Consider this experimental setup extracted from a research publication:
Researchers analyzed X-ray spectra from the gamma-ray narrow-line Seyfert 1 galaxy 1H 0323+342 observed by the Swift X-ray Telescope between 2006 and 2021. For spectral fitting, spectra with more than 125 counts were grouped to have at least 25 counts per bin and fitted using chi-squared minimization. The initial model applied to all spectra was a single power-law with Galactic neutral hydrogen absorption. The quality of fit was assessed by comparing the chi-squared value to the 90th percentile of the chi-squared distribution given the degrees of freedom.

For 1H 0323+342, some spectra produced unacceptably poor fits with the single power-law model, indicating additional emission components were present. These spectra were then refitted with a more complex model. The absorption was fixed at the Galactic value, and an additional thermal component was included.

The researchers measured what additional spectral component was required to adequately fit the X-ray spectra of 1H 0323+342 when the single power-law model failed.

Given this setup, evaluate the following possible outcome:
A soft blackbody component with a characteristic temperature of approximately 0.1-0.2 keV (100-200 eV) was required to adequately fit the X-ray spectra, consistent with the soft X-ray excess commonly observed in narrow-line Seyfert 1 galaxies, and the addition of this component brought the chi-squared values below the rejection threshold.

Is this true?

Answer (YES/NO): YES